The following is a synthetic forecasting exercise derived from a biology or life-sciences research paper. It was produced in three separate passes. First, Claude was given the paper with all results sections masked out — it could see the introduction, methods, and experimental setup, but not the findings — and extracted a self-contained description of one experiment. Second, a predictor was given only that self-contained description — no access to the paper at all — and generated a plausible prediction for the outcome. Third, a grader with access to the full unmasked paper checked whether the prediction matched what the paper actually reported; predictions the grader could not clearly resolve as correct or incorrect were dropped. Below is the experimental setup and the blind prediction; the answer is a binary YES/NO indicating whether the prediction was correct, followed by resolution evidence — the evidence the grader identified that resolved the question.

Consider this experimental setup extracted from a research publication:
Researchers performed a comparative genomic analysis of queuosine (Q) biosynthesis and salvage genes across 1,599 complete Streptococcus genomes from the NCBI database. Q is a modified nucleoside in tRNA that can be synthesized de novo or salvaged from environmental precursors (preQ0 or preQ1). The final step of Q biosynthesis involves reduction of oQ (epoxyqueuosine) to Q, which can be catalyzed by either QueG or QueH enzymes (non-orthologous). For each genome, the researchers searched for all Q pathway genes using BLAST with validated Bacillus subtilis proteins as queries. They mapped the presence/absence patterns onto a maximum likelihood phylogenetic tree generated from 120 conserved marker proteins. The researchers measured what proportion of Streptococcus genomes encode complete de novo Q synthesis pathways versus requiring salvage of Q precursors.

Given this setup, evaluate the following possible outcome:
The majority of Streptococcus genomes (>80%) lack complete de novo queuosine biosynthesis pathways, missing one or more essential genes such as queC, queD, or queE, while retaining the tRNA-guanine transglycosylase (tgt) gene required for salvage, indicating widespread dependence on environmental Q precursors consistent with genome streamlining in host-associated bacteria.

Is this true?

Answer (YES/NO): YES